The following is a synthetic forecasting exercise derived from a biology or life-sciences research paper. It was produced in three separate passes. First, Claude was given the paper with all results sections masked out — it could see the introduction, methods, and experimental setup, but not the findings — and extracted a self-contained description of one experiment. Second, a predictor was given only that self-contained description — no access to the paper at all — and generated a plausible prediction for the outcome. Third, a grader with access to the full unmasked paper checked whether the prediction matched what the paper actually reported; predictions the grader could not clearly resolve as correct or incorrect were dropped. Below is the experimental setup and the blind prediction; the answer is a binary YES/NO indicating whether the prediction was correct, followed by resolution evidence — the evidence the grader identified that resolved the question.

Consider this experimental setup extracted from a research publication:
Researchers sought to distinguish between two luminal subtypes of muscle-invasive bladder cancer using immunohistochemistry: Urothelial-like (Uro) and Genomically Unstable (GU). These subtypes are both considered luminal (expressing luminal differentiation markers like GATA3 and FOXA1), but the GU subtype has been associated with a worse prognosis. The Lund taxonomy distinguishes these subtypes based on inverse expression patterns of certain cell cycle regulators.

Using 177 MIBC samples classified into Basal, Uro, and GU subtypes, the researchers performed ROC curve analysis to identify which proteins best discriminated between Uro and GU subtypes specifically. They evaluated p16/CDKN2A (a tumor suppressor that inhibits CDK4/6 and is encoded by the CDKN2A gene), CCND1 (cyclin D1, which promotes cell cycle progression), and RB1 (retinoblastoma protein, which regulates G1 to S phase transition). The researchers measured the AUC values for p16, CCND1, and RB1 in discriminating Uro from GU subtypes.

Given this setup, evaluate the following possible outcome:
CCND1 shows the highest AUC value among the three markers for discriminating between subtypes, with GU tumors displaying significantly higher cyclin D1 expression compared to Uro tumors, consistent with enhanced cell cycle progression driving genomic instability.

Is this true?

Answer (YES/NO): NO